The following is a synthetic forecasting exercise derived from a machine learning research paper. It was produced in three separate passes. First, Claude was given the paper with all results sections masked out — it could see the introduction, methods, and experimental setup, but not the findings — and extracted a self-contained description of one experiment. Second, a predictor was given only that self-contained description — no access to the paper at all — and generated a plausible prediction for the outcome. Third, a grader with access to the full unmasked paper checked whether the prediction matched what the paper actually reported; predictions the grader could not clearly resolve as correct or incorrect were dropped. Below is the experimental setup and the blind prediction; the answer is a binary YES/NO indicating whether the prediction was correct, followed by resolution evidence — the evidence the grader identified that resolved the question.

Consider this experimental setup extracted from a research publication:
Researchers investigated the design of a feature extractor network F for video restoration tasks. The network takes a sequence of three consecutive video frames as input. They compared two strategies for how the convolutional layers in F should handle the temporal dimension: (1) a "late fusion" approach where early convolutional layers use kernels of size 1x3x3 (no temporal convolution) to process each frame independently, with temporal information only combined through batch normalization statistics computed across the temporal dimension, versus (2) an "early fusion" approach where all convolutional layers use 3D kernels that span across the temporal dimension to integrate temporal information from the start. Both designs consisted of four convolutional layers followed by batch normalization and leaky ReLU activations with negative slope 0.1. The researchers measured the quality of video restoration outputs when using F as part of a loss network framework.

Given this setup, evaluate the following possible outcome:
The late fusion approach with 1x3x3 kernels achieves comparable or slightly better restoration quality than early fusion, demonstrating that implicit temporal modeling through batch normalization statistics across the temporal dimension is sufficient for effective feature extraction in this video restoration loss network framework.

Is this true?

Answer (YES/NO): YES